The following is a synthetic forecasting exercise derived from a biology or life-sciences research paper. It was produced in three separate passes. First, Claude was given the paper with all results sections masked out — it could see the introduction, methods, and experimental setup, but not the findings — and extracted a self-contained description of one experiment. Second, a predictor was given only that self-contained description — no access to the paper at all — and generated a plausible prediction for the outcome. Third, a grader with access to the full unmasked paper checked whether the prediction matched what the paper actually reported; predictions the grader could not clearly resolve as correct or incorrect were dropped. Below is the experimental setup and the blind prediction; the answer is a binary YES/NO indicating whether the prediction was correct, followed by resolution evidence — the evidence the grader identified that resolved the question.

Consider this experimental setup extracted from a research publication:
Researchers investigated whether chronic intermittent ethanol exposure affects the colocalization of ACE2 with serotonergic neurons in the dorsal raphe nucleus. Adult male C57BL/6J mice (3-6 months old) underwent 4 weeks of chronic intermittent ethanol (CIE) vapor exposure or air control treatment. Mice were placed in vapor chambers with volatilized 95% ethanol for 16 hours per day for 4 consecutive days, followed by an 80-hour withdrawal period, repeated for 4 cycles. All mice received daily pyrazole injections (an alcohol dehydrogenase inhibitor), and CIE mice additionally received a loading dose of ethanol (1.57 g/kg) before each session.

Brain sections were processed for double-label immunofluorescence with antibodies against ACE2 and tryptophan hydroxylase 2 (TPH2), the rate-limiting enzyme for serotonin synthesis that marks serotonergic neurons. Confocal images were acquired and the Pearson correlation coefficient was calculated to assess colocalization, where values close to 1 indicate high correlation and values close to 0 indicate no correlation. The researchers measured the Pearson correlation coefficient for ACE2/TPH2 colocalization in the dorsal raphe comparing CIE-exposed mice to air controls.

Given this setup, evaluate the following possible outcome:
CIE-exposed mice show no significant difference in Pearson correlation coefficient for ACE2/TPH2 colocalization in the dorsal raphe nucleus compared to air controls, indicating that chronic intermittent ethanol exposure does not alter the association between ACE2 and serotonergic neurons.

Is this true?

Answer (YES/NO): NO